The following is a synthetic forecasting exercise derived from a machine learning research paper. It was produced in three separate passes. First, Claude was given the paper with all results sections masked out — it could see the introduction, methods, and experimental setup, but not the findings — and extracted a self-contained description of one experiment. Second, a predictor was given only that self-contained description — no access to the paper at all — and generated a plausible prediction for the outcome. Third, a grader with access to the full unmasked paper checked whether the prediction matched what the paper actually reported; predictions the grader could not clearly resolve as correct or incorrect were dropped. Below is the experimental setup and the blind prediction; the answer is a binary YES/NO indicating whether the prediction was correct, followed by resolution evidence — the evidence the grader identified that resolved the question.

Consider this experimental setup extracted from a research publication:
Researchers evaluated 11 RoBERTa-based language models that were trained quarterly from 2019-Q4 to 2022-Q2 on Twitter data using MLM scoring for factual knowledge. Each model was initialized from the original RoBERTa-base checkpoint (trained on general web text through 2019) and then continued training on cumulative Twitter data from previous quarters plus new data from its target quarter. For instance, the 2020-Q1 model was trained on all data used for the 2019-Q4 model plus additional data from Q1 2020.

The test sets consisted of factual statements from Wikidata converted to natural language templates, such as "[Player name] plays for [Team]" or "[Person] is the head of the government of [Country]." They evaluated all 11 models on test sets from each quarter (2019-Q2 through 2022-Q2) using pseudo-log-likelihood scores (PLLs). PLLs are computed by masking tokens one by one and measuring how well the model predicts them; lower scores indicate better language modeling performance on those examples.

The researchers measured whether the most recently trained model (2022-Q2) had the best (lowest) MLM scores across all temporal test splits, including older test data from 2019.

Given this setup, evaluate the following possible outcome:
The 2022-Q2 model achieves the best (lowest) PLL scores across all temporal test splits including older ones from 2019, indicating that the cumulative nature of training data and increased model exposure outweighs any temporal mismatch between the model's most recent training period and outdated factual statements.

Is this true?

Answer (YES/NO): YES